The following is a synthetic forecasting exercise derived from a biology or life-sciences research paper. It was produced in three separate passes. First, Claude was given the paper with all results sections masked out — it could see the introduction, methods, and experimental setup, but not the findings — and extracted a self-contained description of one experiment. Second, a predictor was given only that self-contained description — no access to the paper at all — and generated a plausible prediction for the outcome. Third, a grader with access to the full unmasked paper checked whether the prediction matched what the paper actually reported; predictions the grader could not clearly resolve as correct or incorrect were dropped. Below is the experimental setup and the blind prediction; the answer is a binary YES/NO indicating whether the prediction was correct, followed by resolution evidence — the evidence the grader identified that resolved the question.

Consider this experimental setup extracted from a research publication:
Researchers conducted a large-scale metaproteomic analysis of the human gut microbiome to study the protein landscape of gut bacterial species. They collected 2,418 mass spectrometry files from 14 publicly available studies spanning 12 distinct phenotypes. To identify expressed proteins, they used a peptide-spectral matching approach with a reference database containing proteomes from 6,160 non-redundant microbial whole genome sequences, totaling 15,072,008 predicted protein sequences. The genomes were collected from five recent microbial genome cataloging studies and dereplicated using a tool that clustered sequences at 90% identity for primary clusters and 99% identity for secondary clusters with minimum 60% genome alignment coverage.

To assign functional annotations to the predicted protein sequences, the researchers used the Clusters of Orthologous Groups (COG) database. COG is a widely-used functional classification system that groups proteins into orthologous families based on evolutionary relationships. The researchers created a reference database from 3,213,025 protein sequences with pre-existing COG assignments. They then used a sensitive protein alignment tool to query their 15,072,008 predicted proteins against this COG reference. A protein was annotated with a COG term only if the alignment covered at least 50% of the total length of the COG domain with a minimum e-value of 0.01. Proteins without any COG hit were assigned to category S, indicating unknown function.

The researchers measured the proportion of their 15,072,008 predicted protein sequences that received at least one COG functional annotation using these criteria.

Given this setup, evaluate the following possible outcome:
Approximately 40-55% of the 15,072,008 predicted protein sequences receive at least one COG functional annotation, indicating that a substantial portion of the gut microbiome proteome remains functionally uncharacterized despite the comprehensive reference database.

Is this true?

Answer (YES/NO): NO